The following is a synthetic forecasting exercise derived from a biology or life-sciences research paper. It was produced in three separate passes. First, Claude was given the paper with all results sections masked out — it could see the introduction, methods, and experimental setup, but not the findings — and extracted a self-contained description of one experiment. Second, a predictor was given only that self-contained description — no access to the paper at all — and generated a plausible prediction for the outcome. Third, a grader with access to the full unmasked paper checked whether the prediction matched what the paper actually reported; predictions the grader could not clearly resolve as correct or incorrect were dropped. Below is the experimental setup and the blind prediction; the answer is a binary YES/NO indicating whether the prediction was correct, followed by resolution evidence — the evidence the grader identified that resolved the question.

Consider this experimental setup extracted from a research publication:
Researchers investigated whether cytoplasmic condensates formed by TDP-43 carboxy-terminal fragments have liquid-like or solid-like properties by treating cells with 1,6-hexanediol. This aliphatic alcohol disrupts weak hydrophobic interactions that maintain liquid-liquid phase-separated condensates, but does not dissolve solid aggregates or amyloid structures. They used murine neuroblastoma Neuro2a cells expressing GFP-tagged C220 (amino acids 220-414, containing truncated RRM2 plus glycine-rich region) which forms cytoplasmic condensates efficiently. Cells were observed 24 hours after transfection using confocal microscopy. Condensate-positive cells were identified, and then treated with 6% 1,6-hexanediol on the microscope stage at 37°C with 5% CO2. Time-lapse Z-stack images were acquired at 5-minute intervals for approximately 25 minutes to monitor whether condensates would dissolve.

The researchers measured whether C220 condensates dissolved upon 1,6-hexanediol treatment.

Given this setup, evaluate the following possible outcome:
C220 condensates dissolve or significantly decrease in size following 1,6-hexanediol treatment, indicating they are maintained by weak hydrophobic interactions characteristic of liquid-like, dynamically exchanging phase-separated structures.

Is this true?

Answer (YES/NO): NO